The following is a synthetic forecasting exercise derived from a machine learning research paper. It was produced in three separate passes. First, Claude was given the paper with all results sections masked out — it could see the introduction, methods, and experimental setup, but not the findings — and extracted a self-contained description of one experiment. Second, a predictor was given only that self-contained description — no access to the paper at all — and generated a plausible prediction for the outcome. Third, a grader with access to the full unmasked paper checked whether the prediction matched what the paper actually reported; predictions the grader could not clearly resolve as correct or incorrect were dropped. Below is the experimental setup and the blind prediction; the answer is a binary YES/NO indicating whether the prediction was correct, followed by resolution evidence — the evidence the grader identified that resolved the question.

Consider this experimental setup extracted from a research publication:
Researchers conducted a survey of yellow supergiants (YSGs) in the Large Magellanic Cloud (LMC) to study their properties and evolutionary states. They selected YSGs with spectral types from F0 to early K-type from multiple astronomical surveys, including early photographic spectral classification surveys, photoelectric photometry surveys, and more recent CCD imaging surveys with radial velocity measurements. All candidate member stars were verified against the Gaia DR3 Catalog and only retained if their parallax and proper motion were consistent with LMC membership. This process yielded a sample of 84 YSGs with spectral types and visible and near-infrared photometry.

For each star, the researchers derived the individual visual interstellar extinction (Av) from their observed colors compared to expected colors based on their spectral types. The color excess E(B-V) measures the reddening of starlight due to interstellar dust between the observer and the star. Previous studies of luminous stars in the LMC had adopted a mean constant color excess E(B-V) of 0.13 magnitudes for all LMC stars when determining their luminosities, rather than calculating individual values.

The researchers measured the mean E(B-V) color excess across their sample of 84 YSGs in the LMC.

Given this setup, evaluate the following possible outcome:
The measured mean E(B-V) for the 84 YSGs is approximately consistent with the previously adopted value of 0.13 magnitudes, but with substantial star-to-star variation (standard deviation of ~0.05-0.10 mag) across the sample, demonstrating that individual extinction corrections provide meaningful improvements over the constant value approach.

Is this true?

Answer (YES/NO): NO